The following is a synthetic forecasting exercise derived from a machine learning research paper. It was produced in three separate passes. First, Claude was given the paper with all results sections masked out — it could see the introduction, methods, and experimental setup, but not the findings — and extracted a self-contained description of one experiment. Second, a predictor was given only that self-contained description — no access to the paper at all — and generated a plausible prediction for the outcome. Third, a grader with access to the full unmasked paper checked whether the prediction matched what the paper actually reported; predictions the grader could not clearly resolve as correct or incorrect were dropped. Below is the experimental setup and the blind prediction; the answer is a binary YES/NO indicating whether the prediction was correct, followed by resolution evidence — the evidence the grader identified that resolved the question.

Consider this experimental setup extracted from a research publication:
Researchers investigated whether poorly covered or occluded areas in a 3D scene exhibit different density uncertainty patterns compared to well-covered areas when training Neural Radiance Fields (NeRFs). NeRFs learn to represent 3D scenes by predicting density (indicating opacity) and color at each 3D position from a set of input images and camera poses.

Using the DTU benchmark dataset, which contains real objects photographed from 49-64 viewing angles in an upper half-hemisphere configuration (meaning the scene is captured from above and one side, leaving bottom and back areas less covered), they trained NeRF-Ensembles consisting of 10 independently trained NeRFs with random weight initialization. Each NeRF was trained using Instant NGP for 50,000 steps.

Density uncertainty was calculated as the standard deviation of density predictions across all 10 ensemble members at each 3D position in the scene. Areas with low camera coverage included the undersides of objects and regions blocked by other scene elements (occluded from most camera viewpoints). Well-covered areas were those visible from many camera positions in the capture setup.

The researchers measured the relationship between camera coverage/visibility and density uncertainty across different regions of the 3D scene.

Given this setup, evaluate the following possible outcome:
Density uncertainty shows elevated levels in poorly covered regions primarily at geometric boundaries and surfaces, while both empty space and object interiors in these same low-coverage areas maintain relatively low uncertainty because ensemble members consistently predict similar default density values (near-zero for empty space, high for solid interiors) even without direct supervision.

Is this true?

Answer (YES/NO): NO